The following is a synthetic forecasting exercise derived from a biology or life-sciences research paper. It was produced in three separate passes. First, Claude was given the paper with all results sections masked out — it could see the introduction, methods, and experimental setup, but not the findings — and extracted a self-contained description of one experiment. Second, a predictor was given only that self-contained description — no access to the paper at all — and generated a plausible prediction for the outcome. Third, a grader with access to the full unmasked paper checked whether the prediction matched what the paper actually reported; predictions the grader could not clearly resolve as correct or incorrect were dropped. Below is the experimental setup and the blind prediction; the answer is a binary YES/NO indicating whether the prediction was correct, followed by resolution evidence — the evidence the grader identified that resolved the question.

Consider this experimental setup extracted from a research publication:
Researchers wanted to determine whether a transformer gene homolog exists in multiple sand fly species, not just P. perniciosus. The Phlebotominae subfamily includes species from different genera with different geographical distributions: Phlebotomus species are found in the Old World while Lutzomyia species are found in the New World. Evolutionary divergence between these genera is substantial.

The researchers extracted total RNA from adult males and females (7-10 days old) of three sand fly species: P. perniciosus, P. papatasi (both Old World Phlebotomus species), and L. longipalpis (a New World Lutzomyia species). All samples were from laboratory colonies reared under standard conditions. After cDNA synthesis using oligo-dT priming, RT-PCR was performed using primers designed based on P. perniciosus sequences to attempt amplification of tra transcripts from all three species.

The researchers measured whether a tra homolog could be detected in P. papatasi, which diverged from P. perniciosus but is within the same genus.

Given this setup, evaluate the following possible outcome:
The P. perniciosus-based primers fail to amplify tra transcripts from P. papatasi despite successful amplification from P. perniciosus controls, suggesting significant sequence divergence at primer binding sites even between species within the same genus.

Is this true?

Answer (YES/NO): NO